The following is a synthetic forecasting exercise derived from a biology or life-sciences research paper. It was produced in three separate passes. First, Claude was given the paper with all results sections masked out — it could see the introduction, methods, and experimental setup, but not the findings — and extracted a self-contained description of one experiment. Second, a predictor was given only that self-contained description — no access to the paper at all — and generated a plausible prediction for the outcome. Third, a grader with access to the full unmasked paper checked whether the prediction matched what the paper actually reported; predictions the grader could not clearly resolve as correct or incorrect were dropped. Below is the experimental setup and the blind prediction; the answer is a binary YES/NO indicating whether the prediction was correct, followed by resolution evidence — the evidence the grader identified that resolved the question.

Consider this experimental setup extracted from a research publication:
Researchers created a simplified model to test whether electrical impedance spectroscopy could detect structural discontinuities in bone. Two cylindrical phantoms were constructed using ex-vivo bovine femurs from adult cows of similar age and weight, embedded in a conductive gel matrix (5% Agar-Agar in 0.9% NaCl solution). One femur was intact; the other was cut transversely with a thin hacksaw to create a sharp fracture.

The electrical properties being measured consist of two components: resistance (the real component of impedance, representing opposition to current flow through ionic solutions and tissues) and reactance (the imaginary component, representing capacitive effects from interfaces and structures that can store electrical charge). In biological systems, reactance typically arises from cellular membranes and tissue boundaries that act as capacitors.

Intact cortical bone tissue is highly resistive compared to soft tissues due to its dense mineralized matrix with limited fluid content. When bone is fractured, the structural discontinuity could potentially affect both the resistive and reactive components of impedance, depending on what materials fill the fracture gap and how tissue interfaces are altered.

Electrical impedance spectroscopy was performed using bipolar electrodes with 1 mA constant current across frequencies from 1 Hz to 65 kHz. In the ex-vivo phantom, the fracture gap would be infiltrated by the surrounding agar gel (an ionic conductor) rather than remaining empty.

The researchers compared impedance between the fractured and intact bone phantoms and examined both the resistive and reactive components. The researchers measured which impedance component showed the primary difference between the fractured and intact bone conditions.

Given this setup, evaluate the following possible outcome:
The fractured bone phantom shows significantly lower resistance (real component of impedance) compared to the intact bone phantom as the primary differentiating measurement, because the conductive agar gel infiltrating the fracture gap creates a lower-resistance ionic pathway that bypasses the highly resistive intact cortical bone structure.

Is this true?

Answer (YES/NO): YES